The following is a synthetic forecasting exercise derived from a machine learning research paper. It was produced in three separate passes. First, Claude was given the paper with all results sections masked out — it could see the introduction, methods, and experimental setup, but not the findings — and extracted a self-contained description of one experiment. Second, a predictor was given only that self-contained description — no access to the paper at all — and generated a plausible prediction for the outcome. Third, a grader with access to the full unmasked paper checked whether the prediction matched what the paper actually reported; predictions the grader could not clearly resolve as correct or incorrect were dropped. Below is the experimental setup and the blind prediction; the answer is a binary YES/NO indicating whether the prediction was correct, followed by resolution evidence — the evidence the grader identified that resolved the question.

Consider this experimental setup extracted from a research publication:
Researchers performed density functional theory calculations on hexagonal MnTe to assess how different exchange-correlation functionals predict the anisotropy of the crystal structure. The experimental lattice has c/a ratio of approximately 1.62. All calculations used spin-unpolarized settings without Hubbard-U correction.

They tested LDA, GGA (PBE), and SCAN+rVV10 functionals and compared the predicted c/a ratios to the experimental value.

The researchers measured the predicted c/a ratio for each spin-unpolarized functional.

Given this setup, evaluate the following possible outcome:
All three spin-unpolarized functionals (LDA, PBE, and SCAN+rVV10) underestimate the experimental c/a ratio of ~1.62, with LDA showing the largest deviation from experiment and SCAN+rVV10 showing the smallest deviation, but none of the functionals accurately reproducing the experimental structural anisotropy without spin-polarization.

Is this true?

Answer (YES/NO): NO